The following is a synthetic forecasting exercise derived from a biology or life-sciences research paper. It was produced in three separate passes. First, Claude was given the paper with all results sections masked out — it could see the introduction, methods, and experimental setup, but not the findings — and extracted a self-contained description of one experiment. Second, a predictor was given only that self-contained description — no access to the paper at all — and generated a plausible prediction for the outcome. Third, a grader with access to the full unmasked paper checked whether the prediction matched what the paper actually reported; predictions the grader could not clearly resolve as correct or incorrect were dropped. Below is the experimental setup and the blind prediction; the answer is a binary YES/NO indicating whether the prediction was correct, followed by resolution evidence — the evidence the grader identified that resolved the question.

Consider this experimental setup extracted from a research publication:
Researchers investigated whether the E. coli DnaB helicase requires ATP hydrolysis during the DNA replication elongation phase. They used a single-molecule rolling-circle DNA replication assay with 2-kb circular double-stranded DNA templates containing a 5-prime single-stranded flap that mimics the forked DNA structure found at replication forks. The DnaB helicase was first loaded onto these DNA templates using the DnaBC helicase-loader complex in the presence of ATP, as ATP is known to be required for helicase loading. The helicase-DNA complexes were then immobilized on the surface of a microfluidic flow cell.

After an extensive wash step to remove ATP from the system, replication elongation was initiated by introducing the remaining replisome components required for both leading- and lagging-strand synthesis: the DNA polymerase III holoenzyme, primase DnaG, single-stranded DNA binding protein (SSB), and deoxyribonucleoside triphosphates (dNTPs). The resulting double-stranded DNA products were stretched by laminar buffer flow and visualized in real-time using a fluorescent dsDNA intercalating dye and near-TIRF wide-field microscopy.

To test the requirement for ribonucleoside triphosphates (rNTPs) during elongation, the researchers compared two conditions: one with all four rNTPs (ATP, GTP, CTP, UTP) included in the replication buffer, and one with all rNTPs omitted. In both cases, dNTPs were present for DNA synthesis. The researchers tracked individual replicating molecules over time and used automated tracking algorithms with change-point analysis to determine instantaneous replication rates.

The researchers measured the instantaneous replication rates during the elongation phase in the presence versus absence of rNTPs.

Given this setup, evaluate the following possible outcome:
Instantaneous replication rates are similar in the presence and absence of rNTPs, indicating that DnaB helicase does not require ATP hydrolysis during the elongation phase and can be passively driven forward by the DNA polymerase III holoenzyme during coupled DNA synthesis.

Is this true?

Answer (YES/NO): YES